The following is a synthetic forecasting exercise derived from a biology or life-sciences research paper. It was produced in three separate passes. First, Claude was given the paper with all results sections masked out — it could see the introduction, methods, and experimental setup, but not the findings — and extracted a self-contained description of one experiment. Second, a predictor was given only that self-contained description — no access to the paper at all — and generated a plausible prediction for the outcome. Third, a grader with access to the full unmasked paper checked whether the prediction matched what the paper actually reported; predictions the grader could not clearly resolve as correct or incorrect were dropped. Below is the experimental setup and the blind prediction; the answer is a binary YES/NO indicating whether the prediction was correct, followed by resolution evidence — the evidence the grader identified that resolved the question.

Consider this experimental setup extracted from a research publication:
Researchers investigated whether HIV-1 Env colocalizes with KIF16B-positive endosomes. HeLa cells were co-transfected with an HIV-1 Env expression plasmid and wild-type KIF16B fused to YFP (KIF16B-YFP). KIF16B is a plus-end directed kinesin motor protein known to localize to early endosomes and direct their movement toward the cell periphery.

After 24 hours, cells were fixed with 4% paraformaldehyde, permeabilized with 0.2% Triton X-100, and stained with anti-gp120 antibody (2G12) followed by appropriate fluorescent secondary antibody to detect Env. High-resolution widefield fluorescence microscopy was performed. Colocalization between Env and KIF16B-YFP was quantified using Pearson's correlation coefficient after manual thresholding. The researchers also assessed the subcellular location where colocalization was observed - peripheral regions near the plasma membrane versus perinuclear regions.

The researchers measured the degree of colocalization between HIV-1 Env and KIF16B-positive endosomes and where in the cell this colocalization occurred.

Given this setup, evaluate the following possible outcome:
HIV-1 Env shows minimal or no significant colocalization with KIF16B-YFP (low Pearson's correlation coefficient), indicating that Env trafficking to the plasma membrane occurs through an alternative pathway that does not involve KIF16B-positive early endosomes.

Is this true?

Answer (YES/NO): NO